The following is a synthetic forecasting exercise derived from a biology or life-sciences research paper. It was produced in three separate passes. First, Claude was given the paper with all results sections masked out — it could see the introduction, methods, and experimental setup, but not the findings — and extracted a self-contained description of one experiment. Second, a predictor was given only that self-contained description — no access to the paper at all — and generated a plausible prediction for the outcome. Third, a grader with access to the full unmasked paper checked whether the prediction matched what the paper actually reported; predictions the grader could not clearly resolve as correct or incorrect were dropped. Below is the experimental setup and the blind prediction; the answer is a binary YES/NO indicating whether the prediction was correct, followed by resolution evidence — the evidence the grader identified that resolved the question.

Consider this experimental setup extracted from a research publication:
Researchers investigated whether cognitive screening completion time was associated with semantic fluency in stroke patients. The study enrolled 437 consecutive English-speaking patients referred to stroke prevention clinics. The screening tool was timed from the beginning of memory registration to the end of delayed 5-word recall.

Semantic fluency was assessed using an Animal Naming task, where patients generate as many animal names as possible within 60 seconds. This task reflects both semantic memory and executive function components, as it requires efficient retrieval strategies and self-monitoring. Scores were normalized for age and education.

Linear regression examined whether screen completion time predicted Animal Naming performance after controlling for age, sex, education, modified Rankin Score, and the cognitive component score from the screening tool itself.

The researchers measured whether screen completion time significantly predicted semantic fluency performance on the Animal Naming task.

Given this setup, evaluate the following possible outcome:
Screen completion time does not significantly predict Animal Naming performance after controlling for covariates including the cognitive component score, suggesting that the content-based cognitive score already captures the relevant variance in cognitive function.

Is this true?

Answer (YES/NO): NO